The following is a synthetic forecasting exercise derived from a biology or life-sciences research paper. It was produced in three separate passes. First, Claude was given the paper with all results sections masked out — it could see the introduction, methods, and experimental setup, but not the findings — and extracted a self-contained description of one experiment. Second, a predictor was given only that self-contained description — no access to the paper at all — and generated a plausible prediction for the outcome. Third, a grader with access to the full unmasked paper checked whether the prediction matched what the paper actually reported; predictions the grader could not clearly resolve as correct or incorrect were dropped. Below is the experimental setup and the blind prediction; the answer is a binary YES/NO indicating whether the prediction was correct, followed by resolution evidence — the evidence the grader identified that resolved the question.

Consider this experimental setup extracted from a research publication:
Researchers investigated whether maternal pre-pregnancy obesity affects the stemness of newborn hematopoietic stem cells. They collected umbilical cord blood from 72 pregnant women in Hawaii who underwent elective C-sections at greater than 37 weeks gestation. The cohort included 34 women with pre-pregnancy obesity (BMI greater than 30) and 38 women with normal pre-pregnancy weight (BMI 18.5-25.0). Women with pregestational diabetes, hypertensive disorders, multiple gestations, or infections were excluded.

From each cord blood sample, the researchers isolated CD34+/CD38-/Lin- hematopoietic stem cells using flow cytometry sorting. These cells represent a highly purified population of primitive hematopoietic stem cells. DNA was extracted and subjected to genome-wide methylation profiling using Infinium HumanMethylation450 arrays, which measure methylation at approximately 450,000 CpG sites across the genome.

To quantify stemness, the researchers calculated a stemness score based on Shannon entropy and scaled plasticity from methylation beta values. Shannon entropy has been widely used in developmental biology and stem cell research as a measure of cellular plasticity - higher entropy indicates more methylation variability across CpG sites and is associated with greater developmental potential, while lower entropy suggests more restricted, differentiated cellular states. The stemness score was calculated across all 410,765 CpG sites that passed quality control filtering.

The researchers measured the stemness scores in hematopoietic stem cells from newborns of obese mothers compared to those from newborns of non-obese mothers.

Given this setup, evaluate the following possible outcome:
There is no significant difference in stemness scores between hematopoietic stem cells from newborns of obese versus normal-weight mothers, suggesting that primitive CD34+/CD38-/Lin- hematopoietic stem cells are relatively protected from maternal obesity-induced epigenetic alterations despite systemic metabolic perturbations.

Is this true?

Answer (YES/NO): NO